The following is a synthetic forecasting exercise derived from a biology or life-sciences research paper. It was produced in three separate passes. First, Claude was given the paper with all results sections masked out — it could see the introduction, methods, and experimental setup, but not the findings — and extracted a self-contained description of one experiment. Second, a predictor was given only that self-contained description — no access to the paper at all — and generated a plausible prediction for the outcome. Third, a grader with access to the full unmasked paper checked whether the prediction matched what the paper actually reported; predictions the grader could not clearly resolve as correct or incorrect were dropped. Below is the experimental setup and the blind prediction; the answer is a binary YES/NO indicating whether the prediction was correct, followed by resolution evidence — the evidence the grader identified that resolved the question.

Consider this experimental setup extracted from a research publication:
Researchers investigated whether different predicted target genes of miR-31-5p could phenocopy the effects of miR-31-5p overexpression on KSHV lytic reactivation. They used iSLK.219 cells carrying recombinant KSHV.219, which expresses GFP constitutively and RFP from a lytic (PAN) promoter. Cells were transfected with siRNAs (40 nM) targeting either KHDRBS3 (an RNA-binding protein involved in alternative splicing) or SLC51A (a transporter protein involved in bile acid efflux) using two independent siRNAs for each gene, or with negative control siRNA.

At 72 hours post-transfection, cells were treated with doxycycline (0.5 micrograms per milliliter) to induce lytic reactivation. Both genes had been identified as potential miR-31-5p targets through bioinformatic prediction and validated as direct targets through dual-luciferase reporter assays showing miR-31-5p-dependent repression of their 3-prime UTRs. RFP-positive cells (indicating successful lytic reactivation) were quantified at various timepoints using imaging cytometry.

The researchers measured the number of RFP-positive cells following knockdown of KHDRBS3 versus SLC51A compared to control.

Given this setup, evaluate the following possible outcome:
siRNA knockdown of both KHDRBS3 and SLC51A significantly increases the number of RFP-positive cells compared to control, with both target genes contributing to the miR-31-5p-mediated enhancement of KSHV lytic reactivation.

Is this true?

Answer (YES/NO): NO